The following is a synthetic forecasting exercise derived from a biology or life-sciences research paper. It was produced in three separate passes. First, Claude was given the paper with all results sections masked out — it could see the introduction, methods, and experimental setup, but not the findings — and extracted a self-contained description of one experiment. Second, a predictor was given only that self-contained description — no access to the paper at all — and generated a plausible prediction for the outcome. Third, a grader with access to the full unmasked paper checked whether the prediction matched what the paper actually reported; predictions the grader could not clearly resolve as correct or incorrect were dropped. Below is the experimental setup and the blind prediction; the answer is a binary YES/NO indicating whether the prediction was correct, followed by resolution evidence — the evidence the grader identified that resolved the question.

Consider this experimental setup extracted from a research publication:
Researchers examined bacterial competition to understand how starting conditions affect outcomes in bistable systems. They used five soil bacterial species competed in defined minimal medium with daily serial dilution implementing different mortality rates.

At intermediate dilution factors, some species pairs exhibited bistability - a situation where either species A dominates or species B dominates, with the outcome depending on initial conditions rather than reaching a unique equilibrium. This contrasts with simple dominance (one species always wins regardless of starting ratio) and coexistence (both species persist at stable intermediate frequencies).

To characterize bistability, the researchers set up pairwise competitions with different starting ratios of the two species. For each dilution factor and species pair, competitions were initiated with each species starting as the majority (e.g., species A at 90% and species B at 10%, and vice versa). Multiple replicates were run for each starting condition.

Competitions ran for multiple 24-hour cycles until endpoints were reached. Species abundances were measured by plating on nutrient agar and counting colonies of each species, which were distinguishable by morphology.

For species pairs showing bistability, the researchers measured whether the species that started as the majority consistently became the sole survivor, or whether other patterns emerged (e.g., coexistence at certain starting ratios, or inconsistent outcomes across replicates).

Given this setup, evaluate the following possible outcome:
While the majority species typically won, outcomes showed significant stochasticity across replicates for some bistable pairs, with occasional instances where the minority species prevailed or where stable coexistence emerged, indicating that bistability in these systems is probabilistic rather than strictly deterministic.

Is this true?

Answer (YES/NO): NO